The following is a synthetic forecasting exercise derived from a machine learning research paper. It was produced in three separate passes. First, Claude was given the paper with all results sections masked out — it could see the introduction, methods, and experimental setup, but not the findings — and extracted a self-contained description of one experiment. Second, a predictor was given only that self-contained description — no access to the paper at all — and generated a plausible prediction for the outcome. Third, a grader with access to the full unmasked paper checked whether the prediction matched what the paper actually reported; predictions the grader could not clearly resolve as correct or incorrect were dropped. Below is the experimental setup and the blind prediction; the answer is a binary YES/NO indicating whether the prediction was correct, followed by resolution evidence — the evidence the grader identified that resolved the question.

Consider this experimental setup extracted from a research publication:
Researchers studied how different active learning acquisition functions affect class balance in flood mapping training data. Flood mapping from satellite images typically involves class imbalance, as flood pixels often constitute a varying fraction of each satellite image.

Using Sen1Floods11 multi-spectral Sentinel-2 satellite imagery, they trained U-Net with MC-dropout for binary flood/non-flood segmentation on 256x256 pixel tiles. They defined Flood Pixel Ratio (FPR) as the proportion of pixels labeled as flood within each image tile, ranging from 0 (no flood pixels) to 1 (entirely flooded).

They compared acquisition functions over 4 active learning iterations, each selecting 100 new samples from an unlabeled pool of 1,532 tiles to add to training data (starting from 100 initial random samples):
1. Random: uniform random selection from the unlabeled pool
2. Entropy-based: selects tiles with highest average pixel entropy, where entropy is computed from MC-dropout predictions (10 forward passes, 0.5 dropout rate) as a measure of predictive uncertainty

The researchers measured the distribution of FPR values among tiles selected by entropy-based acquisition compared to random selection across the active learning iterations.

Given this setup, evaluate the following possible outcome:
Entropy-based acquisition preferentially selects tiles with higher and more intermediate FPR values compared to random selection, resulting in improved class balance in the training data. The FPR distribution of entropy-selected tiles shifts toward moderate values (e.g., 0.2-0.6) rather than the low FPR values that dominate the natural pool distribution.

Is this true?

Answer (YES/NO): YES